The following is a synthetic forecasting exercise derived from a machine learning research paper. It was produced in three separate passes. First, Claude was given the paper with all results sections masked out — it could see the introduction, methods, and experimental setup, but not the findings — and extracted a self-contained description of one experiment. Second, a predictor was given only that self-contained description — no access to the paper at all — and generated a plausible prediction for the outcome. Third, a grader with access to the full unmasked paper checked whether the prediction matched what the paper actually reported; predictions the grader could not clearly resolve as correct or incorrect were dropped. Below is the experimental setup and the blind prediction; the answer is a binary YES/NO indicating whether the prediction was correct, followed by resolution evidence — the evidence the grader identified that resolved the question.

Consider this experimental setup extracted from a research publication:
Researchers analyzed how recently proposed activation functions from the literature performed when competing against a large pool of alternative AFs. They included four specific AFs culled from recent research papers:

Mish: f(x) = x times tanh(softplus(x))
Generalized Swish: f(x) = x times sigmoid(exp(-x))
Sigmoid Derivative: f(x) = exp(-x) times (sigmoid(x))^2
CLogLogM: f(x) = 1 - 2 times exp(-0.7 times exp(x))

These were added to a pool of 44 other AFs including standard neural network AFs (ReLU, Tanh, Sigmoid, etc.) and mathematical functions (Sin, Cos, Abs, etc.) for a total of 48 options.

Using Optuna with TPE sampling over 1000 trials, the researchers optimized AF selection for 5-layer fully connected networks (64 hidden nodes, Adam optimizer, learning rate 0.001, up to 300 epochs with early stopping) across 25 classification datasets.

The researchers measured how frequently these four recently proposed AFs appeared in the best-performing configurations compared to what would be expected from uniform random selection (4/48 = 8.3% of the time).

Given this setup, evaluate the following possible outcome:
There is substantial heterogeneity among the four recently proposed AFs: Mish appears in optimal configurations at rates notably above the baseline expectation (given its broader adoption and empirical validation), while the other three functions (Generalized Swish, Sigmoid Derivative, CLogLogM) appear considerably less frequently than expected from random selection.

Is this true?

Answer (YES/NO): NO